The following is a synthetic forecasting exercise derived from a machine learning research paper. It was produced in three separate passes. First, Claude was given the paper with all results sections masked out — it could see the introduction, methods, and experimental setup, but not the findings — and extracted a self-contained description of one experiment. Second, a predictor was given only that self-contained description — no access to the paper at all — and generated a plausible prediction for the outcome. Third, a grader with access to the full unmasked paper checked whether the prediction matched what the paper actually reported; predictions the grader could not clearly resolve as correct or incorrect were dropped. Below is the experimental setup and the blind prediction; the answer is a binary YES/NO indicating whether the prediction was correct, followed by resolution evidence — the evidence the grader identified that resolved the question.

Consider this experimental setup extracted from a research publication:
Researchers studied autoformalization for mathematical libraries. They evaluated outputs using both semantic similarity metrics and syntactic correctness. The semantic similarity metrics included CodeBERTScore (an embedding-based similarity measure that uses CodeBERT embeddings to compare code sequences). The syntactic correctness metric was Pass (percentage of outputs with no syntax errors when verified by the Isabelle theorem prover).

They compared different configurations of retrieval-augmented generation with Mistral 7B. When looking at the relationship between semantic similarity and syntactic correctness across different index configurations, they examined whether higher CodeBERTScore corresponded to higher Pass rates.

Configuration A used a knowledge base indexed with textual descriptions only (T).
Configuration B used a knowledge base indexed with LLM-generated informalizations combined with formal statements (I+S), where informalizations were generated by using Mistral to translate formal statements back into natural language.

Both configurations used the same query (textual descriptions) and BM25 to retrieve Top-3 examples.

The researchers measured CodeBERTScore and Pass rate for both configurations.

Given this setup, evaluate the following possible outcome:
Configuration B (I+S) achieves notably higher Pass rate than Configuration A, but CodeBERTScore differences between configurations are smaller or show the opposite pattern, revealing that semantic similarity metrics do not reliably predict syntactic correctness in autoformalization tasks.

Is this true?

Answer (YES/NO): NO